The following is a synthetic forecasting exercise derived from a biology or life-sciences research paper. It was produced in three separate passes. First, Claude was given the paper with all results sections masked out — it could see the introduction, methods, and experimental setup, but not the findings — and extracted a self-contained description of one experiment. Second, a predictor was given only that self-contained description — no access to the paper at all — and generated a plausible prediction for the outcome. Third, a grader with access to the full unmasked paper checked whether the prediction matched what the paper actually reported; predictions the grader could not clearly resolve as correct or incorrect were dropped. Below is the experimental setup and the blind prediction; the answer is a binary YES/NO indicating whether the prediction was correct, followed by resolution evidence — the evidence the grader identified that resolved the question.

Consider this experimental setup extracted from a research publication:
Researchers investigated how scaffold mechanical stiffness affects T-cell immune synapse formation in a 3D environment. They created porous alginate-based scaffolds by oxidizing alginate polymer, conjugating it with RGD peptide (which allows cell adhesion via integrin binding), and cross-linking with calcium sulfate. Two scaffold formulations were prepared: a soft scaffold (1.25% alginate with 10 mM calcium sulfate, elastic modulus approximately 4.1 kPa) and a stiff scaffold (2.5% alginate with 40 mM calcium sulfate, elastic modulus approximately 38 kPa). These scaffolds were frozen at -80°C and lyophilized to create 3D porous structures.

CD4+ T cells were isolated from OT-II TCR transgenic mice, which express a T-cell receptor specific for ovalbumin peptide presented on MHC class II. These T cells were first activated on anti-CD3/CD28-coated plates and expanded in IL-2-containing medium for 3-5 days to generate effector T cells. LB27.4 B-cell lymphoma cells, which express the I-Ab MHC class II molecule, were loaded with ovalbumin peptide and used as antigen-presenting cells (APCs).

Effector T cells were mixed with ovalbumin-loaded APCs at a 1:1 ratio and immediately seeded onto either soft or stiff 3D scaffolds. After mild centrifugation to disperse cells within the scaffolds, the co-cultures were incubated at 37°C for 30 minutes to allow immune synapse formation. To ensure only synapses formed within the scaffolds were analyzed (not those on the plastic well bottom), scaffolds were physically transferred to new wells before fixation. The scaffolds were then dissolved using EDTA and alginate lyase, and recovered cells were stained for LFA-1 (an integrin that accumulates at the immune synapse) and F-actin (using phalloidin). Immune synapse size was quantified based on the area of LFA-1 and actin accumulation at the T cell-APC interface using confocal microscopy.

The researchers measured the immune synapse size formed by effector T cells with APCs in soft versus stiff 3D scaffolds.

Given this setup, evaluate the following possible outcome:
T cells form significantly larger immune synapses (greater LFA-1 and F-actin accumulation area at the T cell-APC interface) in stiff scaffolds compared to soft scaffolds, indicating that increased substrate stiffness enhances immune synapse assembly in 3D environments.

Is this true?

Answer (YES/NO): YES